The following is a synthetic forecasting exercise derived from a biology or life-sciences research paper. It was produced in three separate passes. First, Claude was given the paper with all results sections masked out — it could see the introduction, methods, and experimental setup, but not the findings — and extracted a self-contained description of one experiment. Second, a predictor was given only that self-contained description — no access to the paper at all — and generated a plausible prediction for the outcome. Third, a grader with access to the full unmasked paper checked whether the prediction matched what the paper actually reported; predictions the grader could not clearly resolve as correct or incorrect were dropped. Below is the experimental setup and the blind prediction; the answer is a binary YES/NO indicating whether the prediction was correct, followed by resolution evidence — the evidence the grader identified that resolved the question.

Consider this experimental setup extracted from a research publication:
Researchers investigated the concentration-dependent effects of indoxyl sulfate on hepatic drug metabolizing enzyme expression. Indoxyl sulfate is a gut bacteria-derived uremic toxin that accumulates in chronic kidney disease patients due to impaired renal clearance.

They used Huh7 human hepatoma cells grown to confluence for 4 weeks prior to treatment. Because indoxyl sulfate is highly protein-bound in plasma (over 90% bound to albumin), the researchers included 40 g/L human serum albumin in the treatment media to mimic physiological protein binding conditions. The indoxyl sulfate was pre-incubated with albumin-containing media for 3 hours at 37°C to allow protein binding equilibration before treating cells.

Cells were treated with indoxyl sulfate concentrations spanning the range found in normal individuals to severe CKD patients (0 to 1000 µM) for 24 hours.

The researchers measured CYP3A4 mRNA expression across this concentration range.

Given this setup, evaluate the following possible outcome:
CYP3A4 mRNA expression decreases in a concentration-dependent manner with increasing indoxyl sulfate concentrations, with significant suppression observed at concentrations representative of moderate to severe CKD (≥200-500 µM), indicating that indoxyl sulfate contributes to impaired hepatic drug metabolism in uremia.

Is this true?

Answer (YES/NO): YES